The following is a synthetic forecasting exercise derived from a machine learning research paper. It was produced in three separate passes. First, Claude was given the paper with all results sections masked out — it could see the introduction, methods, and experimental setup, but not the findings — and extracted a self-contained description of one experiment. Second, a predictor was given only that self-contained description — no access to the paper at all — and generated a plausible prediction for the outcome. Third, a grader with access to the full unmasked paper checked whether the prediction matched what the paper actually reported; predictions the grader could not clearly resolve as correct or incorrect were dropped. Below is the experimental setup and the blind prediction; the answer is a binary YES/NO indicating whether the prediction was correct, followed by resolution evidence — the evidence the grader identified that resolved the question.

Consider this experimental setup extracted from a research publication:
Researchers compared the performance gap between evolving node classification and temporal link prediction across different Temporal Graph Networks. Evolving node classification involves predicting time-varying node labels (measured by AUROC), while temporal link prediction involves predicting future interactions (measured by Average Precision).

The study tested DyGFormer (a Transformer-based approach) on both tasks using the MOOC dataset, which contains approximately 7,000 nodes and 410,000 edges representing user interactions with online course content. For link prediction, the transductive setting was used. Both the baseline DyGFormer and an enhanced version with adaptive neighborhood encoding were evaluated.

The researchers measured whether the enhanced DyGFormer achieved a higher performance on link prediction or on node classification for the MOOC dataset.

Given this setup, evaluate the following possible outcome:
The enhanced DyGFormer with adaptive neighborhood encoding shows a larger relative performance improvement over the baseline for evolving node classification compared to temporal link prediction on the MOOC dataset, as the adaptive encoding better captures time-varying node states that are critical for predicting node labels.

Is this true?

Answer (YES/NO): YES